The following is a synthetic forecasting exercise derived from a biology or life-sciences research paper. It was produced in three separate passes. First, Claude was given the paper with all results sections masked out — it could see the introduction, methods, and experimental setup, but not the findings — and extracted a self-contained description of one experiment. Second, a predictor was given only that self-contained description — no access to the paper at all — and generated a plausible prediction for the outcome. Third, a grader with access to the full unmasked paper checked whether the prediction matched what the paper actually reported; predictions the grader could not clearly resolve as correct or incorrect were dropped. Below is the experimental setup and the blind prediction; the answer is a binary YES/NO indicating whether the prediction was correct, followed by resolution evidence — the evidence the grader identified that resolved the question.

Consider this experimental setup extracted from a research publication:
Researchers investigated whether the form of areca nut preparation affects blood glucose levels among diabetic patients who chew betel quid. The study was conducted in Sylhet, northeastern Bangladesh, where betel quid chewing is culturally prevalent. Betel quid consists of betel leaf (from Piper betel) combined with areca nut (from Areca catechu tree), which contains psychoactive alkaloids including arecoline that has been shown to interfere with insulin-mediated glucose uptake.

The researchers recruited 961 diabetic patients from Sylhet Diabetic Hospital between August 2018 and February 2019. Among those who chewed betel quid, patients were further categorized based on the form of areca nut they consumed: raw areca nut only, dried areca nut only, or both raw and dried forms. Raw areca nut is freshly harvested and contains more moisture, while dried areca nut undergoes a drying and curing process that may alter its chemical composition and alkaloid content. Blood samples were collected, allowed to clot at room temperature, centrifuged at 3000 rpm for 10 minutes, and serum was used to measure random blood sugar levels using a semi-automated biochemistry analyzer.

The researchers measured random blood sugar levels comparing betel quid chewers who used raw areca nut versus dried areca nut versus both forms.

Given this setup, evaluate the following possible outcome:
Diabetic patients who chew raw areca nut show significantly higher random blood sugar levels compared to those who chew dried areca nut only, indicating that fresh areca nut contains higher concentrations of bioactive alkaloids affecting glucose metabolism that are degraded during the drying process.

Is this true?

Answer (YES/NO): YES